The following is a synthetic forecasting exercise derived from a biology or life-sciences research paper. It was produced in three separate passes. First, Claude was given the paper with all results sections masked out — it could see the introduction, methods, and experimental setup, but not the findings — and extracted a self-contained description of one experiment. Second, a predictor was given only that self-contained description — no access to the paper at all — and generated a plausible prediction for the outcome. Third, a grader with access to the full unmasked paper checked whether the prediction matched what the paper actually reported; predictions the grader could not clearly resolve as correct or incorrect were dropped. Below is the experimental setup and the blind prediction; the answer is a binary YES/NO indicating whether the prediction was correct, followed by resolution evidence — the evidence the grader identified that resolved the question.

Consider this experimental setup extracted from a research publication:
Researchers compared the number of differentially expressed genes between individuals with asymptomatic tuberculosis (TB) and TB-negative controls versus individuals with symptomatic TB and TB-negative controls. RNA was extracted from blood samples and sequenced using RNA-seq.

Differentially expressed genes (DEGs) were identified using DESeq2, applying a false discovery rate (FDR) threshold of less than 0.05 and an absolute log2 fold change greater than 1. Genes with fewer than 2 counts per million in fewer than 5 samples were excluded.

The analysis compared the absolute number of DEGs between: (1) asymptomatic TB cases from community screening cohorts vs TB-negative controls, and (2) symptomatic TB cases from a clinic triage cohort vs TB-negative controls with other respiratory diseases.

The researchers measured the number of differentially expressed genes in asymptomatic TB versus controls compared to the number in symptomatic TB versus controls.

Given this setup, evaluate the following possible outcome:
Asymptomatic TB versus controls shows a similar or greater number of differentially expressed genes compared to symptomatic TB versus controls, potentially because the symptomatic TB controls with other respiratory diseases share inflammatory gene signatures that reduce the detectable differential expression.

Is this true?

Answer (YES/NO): NO